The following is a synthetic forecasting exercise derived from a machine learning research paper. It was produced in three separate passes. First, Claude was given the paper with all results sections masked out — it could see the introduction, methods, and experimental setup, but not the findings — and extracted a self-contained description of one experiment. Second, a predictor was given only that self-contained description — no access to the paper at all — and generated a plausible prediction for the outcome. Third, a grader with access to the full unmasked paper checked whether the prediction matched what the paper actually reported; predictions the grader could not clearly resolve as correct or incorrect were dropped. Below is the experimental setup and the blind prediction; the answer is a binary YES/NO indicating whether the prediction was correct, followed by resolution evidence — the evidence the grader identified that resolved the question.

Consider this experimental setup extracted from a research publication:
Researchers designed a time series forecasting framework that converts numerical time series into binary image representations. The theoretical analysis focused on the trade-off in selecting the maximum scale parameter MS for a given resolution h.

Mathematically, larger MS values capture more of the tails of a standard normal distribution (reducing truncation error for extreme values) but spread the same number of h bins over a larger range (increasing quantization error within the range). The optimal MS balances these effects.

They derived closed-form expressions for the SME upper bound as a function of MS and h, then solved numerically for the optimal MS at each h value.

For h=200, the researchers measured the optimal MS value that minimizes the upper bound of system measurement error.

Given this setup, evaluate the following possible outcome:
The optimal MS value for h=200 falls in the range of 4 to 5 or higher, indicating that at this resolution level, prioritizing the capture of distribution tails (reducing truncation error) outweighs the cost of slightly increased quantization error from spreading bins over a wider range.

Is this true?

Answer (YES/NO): NO